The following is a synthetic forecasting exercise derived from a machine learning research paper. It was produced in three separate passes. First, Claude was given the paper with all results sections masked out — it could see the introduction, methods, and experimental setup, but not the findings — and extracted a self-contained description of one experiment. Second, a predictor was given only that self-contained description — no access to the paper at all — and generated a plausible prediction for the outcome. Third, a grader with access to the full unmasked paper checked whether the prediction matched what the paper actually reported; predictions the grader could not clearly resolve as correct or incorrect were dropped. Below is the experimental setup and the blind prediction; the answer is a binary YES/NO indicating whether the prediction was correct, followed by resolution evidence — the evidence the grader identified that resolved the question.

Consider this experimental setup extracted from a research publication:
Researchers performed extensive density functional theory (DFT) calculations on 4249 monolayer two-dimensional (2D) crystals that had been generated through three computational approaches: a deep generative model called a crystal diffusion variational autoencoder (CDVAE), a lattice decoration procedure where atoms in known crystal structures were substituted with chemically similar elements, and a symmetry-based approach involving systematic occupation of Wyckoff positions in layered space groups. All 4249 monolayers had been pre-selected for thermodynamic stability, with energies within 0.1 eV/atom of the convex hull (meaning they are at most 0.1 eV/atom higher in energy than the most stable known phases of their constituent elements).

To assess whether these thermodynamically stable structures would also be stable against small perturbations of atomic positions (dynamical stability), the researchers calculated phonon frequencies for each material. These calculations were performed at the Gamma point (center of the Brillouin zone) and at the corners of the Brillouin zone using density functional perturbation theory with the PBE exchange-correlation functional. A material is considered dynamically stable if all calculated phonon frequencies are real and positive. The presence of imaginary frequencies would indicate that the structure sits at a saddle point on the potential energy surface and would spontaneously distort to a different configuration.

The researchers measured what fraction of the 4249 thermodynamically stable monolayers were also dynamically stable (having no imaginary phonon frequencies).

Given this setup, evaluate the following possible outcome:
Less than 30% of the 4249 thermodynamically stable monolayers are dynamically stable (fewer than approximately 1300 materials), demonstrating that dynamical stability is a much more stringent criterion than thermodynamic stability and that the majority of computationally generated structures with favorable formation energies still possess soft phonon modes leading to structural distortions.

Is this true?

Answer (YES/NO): NO